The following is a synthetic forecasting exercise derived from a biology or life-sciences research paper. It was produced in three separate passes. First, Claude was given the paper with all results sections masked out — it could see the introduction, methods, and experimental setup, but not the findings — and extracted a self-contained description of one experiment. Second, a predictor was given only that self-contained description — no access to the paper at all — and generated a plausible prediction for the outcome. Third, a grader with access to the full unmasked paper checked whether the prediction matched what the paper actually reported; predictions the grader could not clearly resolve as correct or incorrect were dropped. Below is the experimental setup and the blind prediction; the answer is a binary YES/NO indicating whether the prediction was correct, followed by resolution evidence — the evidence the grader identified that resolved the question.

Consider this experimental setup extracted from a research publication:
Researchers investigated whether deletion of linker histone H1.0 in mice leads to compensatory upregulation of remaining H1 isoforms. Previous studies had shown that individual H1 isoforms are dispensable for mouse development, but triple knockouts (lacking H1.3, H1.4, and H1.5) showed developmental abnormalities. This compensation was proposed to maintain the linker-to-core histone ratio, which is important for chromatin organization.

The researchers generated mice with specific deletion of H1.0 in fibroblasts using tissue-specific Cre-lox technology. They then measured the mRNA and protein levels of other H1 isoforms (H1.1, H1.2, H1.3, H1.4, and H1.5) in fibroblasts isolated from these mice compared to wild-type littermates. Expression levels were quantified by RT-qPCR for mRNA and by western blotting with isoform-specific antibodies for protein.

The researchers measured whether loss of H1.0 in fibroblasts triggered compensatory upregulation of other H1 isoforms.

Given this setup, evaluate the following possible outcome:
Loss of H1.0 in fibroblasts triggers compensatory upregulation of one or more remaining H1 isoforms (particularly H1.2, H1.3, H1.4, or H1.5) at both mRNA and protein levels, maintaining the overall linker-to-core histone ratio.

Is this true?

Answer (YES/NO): NO